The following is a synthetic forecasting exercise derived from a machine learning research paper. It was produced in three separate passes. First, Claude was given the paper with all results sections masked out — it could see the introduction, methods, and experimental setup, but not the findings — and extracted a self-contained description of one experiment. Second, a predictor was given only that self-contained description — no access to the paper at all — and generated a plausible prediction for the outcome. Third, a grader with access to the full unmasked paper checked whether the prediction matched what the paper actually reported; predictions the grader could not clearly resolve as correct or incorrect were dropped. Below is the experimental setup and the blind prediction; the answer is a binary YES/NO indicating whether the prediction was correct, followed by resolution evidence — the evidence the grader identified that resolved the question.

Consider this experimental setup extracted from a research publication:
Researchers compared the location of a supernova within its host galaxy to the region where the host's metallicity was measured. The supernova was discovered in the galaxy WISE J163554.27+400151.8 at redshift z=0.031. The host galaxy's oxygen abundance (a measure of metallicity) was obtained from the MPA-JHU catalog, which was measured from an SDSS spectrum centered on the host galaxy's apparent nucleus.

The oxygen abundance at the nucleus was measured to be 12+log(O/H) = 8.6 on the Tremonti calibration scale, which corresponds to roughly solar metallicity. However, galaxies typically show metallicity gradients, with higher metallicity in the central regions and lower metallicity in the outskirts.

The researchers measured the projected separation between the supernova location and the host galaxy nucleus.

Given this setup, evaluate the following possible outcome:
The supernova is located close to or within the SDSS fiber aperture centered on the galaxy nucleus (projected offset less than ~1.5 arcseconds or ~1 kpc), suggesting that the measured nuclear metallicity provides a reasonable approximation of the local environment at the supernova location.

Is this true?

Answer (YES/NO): NO